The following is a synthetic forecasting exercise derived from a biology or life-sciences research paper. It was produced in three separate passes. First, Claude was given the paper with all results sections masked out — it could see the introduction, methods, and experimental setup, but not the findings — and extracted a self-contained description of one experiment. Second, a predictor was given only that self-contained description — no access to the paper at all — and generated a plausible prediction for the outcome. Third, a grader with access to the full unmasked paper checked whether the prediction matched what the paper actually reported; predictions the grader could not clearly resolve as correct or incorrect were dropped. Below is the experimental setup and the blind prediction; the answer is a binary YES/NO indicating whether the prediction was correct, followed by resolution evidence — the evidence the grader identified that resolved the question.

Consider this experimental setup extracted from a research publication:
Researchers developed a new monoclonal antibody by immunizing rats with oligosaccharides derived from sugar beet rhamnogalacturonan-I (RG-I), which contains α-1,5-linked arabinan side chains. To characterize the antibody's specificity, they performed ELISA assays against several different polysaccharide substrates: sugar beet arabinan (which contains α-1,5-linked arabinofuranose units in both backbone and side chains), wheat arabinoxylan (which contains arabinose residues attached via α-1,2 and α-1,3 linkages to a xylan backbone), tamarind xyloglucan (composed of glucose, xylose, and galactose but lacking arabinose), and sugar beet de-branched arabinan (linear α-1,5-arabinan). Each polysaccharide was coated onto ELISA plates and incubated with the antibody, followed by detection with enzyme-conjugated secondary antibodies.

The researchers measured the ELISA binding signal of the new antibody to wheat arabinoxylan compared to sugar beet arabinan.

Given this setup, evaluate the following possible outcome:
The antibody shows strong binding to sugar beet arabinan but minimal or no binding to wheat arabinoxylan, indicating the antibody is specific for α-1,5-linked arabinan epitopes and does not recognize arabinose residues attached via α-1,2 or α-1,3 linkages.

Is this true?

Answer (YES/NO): YES